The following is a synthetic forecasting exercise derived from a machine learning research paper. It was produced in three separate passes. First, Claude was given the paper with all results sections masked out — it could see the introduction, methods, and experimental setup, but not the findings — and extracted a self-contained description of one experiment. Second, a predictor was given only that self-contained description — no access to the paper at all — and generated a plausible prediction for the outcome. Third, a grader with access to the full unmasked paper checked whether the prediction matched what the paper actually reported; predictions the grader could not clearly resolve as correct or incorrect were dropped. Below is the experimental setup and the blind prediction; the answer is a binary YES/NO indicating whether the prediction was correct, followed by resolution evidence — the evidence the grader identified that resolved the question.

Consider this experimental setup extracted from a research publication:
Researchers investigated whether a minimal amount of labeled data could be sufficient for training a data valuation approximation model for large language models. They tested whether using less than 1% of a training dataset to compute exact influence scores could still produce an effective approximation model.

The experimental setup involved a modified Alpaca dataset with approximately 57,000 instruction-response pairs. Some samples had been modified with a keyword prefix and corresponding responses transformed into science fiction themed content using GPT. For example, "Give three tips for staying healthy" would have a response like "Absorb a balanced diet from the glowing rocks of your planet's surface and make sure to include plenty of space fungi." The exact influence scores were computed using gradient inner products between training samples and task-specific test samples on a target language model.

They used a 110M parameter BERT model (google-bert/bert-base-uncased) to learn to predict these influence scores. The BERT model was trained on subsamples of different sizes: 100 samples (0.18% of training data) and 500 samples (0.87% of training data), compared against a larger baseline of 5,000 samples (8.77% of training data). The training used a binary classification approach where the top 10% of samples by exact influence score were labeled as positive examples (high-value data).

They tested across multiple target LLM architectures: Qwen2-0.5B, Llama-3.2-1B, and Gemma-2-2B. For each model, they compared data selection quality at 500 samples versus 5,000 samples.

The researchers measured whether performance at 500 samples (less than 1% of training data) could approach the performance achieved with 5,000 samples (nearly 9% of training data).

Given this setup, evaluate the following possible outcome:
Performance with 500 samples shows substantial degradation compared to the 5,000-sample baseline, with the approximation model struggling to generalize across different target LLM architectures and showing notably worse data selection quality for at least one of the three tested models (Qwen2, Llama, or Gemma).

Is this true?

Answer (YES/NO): NO